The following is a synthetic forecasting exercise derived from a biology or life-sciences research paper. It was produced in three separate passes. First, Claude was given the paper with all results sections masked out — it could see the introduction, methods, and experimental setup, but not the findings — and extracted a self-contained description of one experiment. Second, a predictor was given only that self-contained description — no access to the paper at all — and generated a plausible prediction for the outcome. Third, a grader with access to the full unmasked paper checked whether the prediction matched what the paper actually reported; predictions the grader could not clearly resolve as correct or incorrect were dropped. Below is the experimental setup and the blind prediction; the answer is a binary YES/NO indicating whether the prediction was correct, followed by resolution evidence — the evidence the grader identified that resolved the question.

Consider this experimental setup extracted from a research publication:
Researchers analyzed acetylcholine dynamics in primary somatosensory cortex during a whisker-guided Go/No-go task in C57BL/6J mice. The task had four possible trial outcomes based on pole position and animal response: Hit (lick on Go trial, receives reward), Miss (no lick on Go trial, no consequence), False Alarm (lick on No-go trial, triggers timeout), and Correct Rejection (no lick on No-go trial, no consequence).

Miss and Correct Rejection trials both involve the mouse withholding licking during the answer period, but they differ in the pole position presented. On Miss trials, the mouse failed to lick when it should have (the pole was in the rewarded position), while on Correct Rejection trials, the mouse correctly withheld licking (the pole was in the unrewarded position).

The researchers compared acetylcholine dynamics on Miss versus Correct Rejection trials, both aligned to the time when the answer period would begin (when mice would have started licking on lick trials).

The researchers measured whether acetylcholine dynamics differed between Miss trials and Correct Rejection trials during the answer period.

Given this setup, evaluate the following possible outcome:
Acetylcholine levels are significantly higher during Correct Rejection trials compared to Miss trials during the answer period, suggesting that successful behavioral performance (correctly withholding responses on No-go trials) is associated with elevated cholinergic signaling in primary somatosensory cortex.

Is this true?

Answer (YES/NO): NO